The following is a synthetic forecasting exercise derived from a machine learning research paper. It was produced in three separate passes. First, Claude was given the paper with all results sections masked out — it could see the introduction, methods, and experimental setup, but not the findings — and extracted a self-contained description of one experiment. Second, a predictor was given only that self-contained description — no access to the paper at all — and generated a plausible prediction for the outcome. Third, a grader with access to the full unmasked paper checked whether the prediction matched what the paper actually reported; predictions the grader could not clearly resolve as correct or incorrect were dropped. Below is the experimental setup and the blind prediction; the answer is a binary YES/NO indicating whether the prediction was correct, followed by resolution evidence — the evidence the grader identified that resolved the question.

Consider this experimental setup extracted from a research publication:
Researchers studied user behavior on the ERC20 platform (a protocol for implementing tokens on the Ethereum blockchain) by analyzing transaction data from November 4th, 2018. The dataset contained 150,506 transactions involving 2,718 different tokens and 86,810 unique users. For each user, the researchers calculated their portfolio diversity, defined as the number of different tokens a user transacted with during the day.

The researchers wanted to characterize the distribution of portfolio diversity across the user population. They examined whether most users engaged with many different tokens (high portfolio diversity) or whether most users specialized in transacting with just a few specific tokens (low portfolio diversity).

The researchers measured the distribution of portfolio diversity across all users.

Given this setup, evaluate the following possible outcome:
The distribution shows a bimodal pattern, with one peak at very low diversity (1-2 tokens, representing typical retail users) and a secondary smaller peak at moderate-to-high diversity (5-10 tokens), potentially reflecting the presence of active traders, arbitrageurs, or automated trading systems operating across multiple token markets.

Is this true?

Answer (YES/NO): NO